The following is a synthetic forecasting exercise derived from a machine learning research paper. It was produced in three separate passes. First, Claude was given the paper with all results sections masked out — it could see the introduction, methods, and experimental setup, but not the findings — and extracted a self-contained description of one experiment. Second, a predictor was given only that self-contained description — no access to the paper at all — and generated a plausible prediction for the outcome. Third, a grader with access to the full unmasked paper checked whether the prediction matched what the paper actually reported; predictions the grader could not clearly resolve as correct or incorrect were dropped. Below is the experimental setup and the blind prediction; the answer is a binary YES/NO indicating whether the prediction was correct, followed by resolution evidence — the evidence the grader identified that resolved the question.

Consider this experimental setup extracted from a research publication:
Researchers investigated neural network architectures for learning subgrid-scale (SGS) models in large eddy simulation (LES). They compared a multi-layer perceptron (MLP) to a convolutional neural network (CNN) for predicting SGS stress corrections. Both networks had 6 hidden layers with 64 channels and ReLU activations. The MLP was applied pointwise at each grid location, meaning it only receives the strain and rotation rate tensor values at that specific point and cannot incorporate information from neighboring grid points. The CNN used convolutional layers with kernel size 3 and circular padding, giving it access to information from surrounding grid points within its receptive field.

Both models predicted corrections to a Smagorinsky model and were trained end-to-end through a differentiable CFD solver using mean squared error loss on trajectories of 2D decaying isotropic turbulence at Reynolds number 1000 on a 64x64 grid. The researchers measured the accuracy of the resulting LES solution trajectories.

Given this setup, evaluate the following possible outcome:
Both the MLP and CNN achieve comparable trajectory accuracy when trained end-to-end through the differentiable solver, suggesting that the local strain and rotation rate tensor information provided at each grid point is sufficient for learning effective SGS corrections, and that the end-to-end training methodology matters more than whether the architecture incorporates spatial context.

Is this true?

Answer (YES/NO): NO